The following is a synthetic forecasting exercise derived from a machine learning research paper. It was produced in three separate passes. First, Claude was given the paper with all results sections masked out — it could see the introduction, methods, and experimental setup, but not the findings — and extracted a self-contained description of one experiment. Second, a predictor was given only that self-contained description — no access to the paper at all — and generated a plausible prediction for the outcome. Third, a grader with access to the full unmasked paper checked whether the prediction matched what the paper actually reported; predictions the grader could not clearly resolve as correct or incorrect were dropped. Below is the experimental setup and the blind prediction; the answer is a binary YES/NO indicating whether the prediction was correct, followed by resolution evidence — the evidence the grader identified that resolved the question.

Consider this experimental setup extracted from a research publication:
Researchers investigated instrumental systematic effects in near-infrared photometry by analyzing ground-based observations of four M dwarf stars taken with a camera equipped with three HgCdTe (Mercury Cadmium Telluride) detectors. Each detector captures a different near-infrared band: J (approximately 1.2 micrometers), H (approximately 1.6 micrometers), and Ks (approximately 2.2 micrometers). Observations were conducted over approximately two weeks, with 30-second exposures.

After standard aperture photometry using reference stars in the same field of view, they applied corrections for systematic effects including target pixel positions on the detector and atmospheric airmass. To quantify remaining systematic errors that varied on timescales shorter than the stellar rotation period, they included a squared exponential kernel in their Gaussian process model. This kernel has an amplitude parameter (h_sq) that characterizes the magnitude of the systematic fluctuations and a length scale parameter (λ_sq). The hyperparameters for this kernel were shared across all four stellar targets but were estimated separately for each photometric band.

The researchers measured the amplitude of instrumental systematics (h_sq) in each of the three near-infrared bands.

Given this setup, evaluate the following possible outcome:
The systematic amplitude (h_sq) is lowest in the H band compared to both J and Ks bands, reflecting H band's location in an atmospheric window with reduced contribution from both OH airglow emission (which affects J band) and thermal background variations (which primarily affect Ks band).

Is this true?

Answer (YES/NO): NO